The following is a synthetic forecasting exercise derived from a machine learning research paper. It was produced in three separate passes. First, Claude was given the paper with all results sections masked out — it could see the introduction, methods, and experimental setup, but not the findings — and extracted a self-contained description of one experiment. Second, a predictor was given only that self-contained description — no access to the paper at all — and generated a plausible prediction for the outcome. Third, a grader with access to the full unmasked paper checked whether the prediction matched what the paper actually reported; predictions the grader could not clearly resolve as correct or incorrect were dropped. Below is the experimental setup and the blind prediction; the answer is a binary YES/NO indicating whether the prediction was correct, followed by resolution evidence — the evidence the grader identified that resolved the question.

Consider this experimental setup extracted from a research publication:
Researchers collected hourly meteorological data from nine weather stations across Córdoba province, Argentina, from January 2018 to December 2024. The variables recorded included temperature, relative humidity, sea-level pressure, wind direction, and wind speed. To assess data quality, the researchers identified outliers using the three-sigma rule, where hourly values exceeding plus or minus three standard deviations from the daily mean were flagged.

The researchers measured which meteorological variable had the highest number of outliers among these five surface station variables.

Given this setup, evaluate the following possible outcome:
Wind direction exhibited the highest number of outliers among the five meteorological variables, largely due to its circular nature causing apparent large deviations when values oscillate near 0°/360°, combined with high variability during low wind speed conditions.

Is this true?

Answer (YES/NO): NO